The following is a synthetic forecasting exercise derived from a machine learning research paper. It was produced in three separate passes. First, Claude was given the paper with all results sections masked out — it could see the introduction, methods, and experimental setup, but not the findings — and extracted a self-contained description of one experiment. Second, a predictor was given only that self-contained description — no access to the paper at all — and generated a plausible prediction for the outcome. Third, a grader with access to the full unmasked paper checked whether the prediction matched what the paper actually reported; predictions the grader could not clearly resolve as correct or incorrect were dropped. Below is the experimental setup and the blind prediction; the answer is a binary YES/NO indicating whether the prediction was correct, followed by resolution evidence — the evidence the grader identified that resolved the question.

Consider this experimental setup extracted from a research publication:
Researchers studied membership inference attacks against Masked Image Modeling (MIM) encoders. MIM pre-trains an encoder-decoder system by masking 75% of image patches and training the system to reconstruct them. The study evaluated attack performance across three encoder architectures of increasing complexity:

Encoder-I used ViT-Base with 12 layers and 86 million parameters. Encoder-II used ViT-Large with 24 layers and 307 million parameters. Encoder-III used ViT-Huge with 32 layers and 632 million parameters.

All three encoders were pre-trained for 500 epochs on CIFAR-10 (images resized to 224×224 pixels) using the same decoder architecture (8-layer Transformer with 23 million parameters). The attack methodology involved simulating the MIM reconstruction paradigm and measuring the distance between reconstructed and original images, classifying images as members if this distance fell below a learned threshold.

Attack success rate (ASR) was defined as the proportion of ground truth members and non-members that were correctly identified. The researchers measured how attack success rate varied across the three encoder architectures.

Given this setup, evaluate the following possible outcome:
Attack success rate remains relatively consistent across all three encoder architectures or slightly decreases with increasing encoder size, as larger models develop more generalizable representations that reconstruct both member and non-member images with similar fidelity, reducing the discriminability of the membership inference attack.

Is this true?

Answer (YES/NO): NO